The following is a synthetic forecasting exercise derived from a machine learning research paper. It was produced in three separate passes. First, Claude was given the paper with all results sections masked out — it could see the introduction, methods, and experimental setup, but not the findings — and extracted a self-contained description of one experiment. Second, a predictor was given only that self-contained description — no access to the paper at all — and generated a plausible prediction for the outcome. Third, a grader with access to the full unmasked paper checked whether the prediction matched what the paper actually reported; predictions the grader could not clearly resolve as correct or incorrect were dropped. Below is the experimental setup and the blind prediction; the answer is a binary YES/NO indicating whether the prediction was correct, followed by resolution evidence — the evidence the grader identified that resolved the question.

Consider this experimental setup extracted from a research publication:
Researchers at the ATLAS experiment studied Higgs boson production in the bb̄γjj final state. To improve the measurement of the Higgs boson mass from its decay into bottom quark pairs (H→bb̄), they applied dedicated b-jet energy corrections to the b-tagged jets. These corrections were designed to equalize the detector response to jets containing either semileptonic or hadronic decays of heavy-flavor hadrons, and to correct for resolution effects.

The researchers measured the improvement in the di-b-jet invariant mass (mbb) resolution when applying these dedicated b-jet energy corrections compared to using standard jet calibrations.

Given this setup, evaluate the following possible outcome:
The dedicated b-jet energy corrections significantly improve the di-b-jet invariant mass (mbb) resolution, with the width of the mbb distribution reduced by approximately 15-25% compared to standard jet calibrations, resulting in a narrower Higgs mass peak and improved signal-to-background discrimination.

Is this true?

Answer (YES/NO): NO